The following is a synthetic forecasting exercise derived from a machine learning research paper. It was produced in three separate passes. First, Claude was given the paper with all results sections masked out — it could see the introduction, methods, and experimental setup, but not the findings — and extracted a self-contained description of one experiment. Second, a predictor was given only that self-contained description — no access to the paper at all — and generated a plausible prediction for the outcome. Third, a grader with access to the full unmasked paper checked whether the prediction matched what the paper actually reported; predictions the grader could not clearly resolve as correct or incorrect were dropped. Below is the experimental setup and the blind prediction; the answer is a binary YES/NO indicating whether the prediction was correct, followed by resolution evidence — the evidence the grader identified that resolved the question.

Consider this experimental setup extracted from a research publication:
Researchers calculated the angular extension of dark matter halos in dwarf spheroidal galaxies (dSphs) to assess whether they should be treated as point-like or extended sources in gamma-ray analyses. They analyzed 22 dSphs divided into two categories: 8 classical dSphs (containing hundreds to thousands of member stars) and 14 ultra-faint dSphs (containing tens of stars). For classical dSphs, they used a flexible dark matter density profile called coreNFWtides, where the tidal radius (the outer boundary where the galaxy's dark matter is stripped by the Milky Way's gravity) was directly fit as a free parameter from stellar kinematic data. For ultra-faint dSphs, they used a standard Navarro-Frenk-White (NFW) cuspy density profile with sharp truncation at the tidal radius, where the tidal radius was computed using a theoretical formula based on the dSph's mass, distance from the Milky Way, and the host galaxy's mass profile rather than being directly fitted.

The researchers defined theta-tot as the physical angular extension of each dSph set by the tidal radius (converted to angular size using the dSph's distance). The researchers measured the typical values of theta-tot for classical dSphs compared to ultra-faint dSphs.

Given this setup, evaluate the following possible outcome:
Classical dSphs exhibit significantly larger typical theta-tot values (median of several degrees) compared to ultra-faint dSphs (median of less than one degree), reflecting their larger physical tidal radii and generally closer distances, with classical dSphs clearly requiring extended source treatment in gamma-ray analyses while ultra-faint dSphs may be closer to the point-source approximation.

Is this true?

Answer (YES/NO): NO